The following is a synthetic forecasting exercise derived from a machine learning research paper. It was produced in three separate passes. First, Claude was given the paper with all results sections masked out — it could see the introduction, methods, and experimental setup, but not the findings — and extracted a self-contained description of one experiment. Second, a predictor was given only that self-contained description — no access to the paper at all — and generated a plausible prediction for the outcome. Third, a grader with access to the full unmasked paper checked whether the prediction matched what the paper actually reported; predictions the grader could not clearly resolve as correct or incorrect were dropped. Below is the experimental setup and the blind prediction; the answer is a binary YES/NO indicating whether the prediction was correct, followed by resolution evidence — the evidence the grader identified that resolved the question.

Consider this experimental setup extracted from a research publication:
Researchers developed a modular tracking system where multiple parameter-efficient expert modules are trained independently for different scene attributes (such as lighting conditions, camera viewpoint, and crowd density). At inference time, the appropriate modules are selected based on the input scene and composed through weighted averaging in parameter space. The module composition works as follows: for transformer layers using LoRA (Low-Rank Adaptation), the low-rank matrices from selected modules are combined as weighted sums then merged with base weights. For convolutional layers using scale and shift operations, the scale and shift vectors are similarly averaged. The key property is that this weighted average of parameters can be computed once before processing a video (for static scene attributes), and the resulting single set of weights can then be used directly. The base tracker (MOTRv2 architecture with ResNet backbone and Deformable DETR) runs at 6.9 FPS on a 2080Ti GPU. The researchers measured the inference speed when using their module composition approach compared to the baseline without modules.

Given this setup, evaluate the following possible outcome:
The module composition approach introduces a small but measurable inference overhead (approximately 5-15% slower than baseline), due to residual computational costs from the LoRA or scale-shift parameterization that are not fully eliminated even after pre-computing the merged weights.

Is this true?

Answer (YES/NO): NO